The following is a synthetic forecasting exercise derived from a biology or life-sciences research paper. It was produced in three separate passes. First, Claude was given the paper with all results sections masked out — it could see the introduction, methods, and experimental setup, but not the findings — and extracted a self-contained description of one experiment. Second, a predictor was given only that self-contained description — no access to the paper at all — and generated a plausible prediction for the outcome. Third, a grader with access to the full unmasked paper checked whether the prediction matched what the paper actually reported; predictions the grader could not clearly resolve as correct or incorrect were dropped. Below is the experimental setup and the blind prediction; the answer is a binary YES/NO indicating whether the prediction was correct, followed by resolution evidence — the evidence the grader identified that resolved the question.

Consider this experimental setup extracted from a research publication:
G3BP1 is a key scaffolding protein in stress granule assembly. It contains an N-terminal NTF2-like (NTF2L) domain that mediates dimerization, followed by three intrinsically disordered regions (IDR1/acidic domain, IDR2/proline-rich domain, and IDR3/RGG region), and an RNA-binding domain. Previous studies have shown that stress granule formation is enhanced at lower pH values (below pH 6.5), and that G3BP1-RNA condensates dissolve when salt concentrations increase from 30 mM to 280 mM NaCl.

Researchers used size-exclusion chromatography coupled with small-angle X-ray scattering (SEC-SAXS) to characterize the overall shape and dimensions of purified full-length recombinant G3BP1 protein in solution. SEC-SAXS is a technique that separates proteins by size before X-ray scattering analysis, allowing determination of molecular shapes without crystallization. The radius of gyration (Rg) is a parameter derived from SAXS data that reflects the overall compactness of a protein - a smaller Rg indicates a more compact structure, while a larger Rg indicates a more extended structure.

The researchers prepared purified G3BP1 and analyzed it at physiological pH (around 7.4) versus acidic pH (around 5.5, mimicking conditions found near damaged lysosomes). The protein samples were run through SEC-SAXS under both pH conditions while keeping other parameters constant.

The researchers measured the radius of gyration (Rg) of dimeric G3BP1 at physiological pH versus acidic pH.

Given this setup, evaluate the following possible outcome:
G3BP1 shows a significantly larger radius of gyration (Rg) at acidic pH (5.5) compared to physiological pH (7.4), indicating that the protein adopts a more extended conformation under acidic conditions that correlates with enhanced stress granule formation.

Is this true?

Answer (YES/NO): NO